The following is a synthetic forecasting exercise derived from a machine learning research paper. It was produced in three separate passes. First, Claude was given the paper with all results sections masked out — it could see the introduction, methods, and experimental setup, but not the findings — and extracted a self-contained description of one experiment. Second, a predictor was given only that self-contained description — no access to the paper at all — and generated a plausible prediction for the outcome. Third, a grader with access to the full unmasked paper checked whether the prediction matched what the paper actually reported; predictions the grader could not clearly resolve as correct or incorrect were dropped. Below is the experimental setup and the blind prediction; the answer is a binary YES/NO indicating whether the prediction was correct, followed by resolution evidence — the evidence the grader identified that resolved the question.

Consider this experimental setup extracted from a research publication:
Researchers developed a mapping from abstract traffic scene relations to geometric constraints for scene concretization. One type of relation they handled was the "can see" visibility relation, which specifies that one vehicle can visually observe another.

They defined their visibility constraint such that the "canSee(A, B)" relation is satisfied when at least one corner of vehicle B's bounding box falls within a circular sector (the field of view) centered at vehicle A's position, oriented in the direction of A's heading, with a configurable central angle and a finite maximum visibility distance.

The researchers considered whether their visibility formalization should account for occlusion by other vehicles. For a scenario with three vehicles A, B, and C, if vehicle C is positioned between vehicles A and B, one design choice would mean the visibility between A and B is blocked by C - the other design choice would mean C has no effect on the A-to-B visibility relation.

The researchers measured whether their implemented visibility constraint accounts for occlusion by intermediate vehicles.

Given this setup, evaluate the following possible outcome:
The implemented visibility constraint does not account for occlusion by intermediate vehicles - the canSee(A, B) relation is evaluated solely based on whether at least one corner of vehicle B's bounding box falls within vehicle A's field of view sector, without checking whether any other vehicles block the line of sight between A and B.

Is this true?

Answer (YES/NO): YES